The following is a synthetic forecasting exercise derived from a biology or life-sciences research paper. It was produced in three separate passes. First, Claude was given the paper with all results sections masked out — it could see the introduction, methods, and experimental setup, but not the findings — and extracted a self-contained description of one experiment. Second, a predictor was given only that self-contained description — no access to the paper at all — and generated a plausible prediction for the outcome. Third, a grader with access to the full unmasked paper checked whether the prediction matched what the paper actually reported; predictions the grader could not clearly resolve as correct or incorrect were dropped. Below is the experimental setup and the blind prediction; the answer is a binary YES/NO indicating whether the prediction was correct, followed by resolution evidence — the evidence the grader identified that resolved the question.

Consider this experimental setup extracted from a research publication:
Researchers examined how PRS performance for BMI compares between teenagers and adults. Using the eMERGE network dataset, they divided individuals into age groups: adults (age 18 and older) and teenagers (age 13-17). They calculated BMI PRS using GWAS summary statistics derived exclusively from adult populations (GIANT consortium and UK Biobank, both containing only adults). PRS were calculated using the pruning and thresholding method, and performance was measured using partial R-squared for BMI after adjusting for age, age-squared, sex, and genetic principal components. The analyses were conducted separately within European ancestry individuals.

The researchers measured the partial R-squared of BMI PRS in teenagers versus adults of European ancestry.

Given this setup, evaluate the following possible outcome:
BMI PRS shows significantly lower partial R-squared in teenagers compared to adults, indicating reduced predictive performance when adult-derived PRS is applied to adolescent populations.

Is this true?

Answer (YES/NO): NO